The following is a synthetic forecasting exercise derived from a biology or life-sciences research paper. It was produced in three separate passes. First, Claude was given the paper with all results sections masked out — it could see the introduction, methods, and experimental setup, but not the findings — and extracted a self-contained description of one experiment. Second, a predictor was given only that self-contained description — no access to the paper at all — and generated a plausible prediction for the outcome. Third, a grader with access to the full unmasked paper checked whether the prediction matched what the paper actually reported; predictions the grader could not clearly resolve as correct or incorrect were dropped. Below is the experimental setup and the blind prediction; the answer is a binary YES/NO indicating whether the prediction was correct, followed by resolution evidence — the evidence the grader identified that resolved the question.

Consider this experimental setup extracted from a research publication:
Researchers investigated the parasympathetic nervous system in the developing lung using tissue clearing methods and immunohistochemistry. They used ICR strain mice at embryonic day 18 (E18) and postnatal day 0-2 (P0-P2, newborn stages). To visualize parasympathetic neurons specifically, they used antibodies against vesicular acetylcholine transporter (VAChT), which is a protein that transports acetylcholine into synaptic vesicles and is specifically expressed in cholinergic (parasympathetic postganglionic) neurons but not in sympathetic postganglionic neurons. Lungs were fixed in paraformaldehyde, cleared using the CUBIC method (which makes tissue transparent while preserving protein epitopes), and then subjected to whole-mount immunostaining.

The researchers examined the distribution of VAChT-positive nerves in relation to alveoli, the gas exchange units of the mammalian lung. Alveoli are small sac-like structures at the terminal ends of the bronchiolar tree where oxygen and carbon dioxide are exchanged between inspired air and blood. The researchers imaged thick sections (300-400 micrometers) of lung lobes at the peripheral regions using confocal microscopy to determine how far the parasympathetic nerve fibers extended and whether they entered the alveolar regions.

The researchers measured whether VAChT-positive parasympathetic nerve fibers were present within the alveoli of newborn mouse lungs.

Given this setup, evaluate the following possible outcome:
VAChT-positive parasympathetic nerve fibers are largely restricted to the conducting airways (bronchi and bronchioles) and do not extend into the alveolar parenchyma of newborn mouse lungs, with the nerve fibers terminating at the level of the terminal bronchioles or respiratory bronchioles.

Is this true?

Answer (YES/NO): YES